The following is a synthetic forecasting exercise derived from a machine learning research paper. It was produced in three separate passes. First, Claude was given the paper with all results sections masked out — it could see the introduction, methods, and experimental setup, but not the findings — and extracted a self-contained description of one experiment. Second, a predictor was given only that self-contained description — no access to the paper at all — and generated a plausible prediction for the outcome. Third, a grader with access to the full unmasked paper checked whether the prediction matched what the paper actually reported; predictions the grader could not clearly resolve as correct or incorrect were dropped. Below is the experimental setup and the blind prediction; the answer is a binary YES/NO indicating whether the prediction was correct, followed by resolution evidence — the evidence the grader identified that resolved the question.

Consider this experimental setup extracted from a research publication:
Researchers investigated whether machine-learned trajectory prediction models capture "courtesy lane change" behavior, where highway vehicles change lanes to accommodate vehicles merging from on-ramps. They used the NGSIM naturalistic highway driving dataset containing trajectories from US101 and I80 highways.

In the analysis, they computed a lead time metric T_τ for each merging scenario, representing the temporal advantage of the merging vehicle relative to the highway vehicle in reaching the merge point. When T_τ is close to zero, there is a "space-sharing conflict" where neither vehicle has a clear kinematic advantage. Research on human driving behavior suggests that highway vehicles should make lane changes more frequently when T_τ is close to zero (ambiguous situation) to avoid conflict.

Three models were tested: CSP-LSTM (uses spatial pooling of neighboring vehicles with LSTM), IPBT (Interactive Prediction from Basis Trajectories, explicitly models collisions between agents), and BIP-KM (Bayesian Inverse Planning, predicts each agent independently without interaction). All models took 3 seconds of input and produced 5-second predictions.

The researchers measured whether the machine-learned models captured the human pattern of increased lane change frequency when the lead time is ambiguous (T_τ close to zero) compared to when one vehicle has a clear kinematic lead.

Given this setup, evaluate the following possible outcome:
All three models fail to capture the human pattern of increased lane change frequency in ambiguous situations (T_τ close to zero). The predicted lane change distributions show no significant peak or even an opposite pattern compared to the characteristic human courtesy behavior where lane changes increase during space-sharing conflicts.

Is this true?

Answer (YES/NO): YES